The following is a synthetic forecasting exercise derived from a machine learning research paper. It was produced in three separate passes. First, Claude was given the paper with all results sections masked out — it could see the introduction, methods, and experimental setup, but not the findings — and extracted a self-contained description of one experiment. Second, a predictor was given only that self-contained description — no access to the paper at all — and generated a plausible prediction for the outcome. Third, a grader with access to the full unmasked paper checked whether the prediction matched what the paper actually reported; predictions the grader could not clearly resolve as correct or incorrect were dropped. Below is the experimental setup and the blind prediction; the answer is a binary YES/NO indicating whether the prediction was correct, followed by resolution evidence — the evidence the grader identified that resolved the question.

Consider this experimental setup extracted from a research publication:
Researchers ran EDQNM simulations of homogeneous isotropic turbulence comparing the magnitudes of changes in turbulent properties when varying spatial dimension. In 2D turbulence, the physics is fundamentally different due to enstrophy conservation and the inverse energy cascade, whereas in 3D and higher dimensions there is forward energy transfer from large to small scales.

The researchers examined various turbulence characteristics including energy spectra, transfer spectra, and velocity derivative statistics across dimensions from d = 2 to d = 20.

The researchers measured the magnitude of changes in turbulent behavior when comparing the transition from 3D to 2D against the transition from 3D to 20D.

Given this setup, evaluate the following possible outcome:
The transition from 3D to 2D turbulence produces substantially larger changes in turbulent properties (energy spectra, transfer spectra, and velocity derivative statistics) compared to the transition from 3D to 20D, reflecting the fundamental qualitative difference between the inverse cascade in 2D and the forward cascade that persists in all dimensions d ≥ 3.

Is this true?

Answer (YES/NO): YES